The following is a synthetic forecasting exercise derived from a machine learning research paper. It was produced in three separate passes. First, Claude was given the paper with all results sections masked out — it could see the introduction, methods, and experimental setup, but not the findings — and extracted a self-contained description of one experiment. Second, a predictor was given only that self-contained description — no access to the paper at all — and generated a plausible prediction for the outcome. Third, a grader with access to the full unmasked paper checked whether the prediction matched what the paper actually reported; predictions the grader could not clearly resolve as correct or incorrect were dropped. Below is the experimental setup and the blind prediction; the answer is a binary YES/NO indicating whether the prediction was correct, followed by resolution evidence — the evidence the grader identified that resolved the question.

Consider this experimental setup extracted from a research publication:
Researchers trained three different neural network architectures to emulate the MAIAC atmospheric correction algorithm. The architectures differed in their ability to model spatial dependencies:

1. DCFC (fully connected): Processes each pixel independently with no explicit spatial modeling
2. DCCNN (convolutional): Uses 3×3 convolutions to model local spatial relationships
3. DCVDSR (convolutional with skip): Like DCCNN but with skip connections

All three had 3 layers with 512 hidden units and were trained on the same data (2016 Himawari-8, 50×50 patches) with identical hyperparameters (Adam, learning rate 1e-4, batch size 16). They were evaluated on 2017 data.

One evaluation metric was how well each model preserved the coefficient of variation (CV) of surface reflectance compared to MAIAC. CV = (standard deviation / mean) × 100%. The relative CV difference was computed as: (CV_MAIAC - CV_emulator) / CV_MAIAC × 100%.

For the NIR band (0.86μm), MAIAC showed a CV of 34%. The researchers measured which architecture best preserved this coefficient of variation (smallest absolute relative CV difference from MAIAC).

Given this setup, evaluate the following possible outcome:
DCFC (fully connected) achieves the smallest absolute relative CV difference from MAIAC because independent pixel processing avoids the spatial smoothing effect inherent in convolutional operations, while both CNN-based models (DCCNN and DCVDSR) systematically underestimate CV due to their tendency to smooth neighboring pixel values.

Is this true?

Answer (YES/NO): NO